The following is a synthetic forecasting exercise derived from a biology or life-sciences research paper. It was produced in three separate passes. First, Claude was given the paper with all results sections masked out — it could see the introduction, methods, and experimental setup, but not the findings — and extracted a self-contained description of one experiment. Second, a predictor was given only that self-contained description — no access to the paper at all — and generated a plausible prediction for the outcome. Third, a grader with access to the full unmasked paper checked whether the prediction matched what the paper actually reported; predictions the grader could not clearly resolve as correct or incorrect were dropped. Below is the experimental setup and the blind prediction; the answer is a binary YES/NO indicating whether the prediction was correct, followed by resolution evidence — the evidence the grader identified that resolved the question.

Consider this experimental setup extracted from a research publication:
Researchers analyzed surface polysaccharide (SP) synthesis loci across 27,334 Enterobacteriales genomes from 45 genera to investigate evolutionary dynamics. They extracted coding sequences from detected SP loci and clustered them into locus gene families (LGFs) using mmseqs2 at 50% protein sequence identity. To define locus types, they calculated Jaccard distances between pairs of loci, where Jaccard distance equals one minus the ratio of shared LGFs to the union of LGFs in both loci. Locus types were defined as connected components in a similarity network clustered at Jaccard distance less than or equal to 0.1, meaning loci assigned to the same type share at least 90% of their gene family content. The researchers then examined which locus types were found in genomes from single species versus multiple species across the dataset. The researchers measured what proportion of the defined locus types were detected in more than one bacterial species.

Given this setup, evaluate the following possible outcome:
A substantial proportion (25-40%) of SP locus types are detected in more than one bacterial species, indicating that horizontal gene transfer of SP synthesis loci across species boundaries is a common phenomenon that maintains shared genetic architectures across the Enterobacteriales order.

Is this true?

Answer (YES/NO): NO